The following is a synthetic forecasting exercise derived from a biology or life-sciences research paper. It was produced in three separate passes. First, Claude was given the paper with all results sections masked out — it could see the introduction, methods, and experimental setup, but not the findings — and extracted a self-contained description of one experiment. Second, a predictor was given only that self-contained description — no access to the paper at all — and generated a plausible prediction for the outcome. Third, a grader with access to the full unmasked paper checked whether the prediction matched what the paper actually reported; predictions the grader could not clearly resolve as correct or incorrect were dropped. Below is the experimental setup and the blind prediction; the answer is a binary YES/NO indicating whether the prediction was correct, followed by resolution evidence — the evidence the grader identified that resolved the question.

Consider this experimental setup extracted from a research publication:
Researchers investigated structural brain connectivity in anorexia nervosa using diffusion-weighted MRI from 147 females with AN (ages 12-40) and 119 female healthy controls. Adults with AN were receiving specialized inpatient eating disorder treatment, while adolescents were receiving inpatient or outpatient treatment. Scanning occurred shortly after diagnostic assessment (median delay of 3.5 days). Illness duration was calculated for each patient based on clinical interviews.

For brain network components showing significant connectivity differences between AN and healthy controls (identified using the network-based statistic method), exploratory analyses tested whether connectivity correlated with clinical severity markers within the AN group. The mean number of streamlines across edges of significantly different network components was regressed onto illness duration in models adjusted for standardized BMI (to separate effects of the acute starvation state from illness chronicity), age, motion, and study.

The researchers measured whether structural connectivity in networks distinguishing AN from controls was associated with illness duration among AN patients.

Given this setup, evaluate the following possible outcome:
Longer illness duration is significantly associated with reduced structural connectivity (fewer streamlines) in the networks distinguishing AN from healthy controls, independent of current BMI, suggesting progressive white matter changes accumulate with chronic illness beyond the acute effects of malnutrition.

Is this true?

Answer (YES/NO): NO